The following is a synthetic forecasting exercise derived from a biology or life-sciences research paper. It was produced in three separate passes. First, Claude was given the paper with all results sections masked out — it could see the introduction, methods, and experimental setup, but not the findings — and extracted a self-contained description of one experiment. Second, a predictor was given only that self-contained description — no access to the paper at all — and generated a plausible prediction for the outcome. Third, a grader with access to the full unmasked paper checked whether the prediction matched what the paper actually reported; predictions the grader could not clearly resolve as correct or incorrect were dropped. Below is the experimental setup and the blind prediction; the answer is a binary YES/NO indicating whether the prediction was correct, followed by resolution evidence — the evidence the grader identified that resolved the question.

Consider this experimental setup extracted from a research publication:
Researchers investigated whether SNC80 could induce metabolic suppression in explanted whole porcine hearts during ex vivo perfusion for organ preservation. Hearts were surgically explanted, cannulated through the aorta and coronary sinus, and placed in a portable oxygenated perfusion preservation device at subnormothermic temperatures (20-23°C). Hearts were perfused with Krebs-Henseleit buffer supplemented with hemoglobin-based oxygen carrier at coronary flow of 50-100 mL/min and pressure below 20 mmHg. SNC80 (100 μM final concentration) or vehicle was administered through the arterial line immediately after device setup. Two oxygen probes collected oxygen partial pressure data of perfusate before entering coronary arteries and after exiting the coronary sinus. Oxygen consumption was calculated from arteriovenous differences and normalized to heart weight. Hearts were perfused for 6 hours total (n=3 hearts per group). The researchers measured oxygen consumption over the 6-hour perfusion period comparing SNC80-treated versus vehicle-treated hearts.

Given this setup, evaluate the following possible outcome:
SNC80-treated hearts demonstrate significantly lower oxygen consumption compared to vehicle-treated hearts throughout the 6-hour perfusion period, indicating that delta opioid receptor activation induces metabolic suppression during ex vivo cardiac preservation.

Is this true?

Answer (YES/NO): NO